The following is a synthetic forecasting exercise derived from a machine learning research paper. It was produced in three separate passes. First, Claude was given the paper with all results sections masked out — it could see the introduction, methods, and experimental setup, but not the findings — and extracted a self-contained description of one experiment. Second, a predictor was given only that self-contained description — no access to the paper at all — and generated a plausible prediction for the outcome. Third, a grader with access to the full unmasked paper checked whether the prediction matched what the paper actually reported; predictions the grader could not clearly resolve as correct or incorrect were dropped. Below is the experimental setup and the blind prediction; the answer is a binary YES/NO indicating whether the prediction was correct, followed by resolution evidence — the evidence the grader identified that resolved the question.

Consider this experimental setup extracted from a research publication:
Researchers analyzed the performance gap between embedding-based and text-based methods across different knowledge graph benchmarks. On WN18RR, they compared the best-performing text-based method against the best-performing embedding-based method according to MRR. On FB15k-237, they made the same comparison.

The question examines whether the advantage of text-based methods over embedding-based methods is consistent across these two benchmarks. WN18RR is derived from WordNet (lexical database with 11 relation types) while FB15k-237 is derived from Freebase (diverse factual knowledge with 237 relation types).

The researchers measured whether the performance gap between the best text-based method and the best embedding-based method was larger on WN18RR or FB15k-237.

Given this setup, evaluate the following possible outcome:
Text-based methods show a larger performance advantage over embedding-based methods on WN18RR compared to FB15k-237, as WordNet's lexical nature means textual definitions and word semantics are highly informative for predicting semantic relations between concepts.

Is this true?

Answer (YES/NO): YES